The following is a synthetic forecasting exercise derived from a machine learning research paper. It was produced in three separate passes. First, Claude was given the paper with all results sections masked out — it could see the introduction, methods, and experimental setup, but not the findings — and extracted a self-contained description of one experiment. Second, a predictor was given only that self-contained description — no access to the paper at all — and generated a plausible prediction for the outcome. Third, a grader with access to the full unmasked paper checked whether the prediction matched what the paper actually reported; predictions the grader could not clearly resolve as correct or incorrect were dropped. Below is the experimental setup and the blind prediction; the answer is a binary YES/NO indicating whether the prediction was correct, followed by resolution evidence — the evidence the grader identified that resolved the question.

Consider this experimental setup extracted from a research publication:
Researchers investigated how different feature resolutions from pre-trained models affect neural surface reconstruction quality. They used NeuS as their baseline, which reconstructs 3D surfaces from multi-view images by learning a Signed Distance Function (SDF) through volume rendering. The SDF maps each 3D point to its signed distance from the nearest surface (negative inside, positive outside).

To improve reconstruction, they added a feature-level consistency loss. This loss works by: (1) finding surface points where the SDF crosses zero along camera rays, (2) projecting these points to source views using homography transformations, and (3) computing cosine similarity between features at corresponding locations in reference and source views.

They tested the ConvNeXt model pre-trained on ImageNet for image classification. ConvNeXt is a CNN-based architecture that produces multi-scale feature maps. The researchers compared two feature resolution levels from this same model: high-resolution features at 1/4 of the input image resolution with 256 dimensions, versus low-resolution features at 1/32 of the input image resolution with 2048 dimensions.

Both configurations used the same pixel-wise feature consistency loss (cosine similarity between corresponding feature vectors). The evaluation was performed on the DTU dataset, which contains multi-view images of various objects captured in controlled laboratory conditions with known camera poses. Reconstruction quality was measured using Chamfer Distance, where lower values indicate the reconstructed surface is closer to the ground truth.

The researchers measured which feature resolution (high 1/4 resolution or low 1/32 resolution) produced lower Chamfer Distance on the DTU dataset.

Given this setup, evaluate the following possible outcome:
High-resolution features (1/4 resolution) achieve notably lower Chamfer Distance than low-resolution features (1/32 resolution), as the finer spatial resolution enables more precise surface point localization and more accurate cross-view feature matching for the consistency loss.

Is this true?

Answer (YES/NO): YES